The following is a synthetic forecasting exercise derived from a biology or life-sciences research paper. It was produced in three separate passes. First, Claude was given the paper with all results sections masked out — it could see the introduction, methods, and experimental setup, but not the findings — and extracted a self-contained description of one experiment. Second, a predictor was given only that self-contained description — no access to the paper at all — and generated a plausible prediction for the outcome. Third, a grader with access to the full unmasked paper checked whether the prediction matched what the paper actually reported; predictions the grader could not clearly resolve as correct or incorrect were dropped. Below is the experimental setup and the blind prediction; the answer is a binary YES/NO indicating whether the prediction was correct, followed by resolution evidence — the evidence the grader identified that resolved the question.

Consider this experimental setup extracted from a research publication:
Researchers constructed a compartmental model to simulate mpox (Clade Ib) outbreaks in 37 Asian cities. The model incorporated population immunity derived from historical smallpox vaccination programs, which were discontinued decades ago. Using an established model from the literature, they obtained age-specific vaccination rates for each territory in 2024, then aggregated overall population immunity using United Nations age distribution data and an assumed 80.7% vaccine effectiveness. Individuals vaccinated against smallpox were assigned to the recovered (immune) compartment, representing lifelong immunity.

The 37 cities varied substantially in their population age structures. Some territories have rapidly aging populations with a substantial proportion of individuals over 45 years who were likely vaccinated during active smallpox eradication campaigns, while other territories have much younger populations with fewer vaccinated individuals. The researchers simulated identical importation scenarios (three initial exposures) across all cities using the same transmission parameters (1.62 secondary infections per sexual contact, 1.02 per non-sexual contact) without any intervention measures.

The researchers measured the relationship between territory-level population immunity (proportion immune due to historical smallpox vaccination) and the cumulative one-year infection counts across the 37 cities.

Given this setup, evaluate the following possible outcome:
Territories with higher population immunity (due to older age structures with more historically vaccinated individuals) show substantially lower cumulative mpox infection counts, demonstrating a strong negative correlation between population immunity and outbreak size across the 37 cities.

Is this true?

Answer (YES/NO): NO